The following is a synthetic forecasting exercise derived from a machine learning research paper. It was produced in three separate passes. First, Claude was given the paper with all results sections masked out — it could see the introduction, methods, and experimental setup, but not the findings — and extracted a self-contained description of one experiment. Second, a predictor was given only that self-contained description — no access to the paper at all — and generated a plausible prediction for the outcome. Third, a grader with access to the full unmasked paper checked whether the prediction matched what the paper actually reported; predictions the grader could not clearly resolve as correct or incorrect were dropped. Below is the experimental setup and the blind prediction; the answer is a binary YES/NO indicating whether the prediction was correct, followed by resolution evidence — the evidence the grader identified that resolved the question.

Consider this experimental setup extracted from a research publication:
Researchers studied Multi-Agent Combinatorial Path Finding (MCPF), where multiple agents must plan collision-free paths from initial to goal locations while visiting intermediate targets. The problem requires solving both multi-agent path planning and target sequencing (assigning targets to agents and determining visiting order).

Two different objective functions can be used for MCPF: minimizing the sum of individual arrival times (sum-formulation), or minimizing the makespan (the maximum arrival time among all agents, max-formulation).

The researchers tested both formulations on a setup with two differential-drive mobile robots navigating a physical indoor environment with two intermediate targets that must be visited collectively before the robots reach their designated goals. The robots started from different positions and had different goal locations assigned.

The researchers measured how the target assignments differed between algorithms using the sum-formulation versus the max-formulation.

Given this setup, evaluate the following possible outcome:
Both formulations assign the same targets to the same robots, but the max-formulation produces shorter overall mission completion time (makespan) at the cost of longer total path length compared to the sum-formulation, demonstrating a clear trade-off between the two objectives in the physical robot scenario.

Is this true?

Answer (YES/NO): NO